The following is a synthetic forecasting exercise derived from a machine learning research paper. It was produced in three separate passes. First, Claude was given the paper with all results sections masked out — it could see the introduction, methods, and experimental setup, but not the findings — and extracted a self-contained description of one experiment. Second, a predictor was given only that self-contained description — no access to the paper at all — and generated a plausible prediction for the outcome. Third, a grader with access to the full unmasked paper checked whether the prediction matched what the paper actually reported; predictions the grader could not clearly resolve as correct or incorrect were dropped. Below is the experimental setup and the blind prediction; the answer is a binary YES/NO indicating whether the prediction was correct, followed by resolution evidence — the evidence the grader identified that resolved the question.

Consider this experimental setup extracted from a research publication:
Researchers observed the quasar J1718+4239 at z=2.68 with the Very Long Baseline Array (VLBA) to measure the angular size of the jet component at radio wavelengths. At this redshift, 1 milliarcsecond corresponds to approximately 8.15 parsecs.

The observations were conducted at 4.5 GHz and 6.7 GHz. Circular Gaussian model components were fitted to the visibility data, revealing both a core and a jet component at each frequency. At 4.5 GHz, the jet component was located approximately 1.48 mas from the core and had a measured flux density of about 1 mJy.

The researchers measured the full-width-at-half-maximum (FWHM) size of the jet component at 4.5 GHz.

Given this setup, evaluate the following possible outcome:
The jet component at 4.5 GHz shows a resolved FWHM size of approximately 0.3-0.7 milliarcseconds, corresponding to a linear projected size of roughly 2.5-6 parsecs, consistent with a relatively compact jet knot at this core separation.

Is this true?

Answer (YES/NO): NO